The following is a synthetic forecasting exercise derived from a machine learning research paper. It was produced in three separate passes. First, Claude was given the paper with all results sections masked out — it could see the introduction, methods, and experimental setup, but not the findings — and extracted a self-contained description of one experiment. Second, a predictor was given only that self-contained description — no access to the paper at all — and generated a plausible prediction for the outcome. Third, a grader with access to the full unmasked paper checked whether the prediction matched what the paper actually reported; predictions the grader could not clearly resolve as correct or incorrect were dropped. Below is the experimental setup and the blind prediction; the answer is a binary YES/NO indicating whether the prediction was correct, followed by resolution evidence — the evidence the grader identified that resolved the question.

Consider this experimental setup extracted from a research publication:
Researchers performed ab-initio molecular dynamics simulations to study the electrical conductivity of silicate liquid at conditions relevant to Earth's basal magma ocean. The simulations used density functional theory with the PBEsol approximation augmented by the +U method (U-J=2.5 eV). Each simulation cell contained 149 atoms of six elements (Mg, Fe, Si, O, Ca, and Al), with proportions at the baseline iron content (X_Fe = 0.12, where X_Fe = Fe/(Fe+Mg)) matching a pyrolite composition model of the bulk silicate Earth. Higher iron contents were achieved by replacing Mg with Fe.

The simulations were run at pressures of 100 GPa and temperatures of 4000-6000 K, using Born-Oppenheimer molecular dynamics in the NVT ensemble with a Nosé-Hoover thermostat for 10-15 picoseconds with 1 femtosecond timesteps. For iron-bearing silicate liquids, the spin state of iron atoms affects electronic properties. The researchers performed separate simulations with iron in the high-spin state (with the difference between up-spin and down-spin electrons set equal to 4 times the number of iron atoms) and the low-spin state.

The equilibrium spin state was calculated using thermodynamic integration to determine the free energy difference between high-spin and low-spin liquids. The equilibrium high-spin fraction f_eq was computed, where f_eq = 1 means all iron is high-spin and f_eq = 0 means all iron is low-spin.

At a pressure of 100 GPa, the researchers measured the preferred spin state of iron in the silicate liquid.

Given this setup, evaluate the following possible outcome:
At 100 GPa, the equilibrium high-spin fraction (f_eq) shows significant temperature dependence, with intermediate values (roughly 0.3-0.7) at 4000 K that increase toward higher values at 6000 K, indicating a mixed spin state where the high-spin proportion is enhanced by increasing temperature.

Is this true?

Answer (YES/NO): NO